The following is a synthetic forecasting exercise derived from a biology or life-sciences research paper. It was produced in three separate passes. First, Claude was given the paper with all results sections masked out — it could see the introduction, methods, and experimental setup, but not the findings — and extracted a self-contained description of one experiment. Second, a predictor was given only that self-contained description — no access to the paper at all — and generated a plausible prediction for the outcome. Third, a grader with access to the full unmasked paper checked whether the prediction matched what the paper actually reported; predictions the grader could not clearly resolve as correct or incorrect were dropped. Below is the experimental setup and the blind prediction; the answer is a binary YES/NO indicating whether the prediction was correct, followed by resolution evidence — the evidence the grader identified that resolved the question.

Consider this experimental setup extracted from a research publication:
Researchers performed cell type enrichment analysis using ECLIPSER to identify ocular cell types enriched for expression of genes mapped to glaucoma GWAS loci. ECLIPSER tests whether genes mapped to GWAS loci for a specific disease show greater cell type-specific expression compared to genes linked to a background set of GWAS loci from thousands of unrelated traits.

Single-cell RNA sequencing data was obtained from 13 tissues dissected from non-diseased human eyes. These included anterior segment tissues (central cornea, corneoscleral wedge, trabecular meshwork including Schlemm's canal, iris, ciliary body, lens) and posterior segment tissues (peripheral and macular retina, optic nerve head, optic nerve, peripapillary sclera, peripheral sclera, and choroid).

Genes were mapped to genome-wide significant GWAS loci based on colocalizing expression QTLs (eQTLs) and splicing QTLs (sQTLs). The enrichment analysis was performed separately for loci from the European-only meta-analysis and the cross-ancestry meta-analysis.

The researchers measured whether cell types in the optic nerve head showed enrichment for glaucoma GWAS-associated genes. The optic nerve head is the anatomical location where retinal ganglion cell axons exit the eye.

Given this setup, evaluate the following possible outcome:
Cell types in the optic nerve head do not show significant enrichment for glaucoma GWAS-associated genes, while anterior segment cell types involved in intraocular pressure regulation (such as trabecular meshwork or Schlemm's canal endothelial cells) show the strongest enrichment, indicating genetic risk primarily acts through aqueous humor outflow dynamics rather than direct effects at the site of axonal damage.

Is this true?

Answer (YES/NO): NO